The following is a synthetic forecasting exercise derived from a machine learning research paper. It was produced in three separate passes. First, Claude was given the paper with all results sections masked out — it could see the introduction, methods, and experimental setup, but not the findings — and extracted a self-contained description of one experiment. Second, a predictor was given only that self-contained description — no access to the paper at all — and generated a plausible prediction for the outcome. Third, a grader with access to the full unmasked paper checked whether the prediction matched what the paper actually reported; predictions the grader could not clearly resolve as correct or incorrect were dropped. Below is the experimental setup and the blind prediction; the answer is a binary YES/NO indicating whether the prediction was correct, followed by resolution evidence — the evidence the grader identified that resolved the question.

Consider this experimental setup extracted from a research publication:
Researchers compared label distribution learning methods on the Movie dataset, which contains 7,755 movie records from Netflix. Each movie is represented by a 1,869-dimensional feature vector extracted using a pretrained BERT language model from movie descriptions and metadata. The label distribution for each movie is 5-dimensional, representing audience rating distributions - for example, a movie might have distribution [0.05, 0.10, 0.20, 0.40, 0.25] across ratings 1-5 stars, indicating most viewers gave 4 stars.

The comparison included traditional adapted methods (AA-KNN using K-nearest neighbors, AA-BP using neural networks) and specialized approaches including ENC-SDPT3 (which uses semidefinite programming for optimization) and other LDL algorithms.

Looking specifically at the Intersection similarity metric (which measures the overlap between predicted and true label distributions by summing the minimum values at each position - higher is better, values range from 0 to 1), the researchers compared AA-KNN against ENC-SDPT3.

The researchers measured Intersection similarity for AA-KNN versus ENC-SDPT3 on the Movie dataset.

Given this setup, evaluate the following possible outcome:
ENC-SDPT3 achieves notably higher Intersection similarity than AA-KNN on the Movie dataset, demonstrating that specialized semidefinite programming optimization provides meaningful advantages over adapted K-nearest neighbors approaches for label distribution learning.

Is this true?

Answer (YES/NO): YES